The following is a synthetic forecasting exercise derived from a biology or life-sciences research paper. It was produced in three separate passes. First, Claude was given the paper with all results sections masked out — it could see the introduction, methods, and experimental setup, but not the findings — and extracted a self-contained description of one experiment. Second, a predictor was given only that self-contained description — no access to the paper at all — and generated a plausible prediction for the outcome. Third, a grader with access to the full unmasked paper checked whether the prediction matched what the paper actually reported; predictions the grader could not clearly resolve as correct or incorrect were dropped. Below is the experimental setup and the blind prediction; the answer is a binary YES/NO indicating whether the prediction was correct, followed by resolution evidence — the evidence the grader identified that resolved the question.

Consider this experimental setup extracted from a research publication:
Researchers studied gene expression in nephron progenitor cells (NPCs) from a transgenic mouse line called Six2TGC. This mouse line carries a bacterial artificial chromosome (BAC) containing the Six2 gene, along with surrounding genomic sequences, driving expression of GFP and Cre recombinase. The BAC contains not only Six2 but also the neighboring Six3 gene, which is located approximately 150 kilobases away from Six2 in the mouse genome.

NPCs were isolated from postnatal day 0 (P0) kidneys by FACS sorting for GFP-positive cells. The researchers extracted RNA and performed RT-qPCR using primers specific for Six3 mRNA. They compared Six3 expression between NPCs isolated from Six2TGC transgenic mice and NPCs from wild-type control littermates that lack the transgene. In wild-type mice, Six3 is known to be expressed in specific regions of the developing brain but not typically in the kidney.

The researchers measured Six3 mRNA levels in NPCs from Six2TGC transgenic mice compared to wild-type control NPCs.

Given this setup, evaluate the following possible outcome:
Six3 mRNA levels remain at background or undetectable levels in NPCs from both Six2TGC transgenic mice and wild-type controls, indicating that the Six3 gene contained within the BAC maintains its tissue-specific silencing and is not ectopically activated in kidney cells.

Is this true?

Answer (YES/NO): NO